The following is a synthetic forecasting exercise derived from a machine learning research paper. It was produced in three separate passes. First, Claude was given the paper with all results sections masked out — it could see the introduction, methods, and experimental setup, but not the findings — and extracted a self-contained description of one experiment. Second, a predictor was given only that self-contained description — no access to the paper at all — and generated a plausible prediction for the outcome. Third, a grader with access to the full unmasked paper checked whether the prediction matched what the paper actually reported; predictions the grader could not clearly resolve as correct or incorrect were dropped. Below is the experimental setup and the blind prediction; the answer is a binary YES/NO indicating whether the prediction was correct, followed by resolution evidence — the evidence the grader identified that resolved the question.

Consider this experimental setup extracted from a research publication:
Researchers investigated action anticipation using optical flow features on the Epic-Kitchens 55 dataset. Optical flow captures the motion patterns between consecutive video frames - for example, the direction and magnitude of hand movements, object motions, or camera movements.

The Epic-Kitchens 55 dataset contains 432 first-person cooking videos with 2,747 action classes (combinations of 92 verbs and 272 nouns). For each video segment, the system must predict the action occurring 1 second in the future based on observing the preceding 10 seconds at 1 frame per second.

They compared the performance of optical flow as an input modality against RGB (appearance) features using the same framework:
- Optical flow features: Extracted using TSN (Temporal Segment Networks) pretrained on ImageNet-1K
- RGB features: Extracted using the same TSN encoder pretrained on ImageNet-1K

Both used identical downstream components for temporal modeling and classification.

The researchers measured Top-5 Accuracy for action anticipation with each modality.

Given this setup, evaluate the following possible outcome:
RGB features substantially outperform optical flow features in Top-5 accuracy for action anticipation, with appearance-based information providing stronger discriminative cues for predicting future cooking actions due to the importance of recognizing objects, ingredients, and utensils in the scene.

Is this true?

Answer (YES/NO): YES